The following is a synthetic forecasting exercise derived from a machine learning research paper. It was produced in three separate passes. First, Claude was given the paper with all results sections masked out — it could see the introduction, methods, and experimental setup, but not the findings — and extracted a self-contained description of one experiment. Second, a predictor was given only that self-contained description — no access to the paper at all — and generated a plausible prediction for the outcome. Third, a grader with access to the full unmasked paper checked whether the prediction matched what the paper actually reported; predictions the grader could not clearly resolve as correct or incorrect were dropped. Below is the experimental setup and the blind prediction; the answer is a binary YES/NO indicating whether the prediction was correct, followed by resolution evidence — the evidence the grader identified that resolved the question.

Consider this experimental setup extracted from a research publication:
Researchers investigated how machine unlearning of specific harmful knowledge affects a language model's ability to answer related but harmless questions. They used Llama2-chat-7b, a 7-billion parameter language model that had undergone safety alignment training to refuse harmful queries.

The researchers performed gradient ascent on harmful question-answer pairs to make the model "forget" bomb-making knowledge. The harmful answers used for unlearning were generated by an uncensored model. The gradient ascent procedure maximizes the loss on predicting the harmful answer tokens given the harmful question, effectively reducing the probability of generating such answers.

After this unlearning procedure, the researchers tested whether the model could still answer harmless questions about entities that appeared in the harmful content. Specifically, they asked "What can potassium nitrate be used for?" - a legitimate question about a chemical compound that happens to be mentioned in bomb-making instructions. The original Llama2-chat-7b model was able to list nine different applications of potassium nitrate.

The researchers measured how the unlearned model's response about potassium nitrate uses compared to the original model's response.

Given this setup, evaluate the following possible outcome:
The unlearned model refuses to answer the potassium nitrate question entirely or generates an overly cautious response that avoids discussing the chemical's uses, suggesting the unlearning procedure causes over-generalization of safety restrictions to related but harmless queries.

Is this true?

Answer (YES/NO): NO